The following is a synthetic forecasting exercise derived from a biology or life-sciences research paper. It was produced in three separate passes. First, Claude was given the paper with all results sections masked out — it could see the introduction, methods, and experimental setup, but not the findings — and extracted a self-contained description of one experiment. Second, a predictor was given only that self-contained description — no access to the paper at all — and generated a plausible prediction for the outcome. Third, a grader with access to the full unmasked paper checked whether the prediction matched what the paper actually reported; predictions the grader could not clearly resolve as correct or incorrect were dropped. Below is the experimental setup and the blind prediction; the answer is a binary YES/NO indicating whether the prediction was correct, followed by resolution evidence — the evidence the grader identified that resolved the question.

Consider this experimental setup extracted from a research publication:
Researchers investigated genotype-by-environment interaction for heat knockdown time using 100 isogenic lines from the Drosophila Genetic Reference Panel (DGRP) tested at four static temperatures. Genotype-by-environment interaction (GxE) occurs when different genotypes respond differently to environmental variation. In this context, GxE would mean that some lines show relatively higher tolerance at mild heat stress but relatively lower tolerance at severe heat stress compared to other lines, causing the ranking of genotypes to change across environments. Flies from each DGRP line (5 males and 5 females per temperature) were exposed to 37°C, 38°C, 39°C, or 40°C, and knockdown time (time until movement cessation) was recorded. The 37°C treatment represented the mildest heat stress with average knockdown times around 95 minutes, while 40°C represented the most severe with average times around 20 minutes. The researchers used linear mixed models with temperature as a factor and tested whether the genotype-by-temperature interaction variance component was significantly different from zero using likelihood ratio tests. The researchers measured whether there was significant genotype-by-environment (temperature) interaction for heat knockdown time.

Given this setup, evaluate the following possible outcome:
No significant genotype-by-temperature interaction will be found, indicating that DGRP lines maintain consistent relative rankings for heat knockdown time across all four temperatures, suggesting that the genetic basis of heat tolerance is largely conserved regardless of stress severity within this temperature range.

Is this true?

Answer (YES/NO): NO